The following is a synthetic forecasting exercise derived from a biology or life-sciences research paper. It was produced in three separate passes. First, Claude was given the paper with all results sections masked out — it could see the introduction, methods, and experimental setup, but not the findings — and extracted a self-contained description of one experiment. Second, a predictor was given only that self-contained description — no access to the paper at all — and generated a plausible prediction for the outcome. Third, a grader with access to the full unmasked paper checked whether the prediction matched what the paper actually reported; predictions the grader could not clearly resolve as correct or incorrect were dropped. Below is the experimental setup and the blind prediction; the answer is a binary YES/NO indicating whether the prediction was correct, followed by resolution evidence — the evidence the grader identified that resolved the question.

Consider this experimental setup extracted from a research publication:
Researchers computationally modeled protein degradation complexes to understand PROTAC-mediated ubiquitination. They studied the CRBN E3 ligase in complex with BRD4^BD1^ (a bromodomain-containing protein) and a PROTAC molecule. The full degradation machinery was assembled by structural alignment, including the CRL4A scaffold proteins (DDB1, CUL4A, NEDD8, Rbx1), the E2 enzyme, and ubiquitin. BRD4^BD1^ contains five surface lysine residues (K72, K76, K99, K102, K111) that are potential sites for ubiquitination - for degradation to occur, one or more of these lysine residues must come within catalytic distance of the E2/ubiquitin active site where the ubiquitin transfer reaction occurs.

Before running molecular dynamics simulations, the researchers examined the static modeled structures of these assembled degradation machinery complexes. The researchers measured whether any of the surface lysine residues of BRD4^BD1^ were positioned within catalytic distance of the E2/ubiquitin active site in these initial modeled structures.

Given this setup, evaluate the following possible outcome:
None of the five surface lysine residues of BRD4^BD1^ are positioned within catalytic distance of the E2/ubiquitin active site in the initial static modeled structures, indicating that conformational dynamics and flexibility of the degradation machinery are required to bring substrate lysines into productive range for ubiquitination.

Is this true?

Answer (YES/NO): YES